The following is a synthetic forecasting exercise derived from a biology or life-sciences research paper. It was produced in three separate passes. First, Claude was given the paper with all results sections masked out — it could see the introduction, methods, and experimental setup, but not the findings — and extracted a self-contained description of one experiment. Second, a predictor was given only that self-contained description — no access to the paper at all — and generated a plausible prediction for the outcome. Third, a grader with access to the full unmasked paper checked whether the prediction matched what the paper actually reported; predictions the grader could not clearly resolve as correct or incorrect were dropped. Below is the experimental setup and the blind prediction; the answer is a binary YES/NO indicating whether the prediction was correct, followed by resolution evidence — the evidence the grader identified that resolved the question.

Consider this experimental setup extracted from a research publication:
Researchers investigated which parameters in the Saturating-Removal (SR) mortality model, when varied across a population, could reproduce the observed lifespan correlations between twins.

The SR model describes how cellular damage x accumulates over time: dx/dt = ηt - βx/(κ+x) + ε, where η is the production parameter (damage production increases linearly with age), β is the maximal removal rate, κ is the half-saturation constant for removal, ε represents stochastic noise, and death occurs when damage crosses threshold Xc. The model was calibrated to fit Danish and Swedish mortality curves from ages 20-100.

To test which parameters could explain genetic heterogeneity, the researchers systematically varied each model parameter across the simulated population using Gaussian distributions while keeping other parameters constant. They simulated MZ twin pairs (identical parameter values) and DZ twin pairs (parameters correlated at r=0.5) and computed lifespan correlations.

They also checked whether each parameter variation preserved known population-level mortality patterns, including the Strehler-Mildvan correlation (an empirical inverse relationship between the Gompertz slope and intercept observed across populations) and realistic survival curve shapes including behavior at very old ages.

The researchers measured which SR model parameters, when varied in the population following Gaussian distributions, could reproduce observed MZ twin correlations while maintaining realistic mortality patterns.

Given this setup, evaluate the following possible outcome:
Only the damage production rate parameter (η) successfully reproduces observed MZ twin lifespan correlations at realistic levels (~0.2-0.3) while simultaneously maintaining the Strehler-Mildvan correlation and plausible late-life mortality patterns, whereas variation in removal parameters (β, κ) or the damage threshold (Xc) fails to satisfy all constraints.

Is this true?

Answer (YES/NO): NO